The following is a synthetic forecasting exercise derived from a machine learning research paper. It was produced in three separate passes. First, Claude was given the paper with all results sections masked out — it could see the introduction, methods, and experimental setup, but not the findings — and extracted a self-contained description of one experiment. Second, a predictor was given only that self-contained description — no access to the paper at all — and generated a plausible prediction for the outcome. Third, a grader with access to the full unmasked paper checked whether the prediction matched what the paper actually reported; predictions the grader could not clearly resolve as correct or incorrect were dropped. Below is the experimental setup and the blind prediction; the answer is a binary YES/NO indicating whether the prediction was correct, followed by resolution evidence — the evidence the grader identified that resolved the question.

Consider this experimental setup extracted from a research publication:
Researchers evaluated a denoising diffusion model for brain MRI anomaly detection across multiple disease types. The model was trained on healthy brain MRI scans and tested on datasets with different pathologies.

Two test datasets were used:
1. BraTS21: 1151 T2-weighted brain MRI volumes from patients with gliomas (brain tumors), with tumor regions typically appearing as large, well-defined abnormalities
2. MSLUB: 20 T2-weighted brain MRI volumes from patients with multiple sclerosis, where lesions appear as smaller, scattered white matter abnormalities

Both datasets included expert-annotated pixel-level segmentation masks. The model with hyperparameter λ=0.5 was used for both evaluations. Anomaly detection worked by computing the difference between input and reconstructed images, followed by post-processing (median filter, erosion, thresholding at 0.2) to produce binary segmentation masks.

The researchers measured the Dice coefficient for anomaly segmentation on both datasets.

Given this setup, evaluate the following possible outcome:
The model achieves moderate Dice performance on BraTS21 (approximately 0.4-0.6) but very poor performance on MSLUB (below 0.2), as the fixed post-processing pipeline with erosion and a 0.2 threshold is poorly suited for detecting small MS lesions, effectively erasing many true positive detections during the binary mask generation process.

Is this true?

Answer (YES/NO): YES